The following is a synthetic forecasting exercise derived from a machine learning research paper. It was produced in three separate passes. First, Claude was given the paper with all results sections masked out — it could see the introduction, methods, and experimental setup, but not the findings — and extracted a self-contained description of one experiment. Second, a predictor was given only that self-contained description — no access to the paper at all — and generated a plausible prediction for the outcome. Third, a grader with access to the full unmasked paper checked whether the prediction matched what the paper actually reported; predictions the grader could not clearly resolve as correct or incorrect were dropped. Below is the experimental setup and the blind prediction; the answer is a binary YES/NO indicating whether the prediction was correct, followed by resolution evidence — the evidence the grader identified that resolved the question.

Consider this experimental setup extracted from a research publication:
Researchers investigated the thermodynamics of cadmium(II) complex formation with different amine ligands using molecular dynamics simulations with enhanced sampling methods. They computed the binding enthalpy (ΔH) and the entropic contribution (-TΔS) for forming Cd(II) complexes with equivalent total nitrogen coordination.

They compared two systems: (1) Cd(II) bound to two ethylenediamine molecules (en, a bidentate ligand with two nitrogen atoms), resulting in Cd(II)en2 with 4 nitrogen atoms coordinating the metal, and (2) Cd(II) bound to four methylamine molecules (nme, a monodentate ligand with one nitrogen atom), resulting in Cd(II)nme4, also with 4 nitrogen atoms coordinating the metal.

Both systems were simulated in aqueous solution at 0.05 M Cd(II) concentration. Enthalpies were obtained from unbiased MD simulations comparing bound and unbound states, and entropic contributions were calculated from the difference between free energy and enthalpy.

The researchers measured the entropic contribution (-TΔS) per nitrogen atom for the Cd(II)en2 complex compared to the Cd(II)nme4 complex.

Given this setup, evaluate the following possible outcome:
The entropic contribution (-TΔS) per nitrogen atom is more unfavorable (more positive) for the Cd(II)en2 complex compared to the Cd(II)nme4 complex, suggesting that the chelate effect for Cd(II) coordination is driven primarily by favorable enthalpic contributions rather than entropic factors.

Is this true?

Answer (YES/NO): NO